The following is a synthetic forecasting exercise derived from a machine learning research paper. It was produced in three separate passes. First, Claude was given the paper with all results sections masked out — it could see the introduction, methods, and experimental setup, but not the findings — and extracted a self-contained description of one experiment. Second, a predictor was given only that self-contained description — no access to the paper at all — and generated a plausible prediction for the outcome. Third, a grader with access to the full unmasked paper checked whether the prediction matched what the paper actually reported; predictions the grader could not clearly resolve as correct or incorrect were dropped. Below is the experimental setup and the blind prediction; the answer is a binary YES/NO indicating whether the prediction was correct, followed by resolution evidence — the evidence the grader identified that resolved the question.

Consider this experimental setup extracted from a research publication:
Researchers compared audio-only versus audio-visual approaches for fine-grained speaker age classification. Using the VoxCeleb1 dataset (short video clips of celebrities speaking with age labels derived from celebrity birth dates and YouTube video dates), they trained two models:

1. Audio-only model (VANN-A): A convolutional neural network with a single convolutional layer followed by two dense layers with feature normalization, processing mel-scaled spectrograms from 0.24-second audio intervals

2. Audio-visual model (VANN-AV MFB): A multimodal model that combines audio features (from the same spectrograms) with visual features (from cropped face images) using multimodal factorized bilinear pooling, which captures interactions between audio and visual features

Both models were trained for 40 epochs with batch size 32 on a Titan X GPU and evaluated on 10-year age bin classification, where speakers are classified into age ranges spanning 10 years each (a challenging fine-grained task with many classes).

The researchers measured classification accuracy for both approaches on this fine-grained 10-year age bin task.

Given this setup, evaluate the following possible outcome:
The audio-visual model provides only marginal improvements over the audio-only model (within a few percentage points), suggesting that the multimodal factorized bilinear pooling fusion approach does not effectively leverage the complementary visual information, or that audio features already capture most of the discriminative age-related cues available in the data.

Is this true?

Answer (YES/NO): YES